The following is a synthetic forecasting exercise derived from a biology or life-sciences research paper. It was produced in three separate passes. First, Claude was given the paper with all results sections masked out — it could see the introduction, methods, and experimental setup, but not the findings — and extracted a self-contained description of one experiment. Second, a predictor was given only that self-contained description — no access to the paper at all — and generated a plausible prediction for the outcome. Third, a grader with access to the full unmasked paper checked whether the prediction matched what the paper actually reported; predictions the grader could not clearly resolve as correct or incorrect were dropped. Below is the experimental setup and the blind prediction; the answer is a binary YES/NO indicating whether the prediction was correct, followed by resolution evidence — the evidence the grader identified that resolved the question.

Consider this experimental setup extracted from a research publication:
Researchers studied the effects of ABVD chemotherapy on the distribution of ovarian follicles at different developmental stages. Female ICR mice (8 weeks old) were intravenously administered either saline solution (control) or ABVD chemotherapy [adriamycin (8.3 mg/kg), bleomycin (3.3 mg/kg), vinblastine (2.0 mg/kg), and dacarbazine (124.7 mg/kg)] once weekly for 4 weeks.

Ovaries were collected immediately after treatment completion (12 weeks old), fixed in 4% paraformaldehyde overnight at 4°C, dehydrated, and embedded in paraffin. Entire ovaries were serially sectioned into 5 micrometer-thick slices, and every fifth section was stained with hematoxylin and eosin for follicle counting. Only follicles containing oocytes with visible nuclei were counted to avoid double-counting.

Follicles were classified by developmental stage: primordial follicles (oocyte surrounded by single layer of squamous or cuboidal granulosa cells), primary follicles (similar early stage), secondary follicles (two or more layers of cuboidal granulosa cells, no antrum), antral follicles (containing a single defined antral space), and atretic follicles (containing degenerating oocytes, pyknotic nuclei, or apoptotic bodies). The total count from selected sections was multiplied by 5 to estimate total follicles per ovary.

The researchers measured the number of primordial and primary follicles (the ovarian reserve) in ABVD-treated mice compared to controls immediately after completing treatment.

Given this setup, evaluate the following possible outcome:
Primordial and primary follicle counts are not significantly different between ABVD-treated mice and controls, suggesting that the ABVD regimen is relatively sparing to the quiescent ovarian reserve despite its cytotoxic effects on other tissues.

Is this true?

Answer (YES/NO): NO